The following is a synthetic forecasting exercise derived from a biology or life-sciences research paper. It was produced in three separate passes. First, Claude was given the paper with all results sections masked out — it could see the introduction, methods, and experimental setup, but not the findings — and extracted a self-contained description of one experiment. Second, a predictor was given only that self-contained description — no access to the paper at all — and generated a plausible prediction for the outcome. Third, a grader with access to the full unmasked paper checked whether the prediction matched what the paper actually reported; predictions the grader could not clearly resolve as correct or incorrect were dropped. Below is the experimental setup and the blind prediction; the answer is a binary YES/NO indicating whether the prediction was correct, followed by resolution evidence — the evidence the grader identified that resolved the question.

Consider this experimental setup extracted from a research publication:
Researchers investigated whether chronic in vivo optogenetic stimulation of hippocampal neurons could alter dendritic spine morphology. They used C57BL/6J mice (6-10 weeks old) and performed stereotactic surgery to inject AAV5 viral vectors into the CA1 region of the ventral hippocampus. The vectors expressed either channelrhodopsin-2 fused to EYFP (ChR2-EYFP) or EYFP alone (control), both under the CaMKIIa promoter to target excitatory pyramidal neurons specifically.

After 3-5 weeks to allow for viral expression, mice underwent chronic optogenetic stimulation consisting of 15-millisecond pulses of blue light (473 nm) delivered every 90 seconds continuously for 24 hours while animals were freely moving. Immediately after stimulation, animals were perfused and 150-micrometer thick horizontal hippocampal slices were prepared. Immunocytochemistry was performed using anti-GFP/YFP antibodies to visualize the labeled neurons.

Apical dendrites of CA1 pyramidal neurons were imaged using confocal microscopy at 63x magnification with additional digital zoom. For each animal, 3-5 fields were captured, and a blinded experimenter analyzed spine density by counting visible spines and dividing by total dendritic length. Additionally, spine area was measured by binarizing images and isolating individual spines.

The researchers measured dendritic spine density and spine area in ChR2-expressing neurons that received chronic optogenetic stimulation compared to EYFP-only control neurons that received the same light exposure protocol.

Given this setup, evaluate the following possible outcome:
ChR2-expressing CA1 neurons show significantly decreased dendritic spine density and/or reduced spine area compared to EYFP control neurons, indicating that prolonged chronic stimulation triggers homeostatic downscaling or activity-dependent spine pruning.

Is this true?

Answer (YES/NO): YES